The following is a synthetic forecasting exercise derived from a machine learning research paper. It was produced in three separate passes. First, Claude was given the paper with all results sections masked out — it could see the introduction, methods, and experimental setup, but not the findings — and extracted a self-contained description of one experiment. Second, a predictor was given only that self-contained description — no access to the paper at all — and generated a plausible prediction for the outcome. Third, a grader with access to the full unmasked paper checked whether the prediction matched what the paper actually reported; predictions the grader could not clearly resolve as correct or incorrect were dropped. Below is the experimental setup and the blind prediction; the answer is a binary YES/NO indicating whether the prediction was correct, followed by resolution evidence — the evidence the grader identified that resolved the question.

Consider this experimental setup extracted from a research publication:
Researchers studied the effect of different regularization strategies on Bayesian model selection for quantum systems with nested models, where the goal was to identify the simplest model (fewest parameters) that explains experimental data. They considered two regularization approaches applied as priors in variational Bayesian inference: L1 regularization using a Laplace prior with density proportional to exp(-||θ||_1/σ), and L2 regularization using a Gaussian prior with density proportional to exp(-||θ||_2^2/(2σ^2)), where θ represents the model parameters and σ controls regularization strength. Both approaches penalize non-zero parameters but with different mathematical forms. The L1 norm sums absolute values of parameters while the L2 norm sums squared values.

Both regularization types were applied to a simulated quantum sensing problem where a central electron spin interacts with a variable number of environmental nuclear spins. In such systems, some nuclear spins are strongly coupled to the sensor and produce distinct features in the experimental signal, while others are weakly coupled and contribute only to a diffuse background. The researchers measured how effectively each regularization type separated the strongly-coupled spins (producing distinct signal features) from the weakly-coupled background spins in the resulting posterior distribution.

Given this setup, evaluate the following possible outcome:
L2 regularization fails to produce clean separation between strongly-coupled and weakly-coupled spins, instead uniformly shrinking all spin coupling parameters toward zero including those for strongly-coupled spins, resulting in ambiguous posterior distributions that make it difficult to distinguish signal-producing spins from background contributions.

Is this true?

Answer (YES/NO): NO